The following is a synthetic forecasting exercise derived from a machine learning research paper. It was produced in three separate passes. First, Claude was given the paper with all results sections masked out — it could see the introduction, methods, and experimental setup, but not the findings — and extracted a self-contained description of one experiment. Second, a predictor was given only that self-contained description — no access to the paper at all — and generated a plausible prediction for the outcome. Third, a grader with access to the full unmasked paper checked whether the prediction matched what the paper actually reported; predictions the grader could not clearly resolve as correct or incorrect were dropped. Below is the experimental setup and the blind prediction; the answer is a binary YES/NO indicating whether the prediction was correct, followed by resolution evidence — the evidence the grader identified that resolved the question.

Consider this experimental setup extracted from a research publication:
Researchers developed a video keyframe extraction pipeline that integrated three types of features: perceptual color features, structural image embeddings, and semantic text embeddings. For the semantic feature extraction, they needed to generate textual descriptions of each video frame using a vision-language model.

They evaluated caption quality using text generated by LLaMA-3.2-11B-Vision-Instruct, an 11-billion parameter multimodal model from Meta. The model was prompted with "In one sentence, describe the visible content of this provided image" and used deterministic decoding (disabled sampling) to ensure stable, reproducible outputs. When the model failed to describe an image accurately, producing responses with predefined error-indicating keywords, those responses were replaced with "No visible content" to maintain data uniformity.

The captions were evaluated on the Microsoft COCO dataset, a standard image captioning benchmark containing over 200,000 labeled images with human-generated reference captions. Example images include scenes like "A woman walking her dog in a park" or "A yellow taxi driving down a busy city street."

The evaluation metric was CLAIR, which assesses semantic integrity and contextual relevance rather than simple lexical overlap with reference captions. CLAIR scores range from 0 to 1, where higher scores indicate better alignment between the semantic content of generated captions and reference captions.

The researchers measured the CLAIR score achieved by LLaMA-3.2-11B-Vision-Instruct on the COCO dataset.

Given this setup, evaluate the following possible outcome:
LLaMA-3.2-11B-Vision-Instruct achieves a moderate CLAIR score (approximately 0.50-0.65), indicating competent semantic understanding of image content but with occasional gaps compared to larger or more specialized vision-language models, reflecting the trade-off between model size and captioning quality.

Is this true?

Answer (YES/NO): NO